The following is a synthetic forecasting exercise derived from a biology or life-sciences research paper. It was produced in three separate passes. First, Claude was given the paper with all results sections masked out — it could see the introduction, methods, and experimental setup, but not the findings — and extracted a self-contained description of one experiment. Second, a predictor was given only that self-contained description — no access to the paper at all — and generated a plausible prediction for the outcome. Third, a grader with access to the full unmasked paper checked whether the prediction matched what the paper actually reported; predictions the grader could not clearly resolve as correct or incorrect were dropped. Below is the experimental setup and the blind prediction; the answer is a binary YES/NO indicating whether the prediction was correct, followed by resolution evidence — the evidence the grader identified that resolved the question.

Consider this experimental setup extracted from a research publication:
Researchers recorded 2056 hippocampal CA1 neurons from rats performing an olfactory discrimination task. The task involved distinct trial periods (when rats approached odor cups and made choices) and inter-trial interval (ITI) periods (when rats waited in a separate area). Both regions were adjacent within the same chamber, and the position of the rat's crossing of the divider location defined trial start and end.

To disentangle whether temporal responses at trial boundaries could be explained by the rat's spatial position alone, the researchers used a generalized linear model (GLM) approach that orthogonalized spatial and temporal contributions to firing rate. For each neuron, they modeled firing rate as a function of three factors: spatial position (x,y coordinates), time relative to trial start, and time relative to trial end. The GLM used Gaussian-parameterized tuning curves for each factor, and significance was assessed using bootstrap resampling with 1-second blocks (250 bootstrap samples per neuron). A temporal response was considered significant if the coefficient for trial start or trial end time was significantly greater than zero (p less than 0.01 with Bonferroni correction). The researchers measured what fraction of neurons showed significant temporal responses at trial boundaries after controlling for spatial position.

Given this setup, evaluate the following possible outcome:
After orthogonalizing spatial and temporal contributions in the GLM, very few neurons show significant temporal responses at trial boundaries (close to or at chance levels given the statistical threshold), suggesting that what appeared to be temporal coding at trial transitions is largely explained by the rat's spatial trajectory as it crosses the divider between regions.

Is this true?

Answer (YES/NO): NO